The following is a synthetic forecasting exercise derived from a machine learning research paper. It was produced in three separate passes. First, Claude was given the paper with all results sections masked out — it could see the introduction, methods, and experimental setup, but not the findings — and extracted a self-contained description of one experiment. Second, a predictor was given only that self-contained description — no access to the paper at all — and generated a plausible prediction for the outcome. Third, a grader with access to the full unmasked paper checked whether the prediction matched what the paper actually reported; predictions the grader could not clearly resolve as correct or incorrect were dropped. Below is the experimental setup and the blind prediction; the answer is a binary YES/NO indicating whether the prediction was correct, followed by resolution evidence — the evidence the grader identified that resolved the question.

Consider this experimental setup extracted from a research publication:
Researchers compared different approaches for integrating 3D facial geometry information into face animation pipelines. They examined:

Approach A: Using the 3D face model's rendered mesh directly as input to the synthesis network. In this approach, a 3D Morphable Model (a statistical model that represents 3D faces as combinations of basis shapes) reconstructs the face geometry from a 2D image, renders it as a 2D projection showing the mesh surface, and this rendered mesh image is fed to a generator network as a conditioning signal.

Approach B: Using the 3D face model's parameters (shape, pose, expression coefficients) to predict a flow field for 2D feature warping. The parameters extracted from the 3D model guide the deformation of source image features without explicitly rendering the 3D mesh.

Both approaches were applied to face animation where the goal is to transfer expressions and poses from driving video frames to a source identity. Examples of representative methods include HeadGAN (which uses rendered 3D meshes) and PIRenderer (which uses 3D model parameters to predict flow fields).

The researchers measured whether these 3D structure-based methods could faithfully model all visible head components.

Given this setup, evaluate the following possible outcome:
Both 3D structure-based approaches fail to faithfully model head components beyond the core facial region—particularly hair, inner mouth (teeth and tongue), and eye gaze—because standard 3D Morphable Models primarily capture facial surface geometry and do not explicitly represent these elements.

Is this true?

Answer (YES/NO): YES